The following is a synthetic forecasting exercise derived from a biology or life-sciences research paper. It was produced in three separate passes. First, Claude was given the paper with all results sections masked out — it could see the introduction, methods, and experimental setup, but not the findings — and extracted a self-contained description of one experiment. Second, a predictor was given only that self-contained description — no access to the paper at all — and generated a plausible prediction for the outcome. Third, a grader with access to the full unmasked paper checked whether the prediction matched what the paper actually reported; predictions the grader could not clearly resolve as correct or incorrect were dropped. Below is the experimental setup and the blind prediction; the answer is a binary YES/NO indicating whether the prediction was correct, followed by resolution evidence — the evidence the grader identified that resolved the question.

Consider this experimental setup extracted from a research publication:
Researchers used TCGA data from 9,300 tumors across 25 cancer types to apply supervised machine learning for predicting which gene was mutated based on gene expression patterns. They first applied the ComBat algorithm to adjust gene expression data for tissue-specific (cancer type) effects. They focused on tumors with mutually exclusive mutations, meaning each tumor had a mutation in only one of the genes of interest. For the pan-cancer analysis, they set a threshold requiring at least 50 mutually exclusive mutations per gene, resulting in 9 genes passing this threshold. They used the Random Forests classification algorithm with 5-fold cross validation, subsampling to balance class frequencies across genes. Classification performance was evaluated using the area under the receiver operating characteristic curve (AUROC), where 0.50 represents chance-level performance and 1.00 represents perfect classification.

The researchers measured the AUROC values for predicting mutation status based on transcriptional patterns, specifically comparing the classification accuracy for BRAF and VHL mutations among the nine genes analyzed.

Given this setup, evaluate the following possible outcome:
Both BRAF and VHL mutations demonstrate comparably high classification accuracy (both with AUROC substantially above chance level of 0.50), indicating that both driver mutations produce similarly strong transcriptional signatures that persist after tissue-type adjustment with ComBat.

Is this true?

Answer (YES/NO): YES